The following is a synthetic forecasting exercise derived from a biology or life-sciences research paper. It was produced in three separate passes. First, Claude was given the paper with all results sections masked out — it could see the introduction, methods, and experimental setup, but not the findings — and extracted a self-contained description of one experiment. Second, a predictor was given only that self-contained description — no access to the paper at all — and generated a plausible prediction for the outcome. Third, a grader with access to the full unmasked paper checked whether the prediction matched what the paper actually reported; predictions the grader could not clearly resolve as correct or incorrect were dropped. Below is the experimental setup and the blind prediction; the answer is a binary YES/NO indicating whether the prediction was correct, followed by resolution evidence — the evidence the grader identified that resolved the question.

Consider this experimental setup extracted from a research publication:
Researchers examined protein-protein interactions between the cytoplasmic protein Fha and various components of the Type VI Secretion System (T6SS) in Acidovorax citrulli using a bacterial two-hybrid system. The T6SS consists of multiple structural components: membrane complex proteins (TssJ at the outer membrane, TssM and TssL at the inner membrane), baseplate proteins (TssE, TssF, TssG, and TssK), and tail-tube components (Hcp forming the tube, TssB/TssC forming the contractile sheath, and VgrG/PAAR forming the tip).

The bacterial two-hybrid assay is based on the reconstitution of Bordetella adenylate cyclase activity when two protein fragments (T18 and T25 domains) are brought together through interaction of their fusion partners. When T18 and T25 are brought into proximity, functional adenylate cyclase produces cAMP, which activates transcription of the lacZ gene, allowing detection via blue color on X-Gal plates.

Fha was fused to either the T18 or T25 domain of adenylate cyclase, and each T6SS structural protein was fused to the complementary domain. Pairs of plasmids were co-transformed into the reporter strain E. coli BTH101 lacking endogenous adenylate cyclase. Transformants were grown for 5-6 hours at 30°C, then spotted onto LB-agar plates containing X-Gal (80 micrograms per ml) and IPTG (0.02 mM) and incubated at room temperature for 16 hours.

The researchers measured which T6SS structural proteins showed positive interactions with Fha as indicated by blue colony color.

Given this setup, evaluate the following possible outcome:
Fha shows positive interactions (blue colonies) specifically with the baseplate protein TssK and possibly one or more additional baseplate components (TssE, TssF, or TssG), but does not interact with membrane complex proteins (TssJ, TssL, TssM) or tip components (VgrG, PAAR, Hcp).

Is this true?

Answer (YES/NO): NO